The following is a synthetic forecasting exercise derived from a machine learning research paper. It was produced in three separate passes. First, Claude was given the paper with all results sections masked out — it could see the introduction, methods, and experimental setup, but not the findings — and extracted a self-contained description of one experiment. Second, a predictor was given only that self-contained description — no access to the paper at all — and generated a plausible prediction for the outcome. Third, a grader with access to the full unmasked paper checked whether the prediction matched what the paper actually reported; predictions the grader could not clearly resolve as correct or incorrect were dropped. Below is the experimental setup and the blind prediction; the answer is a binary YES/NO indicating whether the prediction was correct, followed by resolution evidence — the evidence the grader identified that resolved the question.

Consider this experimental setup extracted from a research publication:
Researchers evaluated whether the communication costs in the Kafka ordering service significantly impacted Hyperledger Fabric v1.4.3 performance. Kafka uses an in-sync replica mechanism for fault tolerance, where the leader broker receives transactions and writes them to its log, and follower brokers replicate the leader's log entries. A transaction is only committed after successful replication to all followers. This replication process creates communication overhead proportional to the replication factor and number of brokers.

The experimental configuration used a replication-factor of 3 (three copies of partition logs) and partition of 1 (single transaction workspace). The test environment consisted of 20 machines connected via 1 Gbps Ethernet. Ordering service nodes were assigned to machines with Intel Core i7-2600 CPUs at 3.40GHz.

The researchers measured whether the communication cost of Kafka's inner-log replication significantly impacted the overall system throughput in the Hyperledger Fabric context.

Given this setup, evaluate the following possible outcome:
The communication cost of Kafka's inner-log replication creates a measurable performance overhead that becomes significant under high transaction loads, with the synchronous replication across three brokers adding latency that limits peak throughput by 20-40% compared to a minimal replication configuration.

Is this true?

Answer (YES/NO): NO